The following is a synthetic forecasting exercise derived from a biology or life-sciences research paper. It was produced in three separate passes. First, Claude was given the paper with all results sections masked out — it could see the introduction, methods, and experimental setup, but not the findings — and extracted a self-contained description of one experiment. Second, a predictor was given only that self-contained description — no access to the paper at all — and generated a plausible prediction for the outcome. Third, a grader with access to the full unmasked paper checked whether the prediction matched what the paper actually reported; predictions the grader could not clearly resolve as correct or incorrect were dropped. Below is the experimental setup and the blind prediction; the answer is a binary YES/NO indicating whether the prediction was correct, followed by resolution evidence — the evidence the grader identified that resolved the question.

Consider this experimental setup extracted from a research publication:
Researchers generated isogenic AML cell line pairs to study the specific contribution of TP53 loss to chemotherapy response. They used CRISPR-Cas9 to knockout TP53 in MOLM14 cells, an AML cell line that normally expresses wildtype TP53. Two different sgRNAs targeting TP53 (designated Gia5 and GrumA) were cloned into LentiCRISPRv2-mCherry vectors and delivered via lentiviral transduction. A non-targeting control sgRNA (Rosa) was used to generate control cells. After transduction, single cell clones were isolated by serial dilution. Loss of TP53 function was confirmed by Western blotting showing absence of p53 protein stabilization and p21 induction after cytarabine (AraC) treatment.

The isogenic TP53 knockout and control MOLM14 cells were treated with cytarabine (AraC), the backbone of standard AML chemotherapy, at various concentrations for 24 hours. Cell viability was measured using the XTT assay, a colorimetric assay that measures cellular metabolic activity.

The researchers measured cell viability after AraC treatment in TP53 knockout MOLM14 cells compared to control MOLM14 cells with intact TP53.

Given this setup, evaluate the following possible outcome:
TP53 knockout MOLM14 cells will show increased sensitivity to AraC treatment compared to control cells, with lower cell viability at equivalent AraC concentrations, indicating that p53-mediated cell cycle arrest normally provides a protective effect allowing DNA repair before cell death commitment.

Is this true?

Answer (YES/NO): NO